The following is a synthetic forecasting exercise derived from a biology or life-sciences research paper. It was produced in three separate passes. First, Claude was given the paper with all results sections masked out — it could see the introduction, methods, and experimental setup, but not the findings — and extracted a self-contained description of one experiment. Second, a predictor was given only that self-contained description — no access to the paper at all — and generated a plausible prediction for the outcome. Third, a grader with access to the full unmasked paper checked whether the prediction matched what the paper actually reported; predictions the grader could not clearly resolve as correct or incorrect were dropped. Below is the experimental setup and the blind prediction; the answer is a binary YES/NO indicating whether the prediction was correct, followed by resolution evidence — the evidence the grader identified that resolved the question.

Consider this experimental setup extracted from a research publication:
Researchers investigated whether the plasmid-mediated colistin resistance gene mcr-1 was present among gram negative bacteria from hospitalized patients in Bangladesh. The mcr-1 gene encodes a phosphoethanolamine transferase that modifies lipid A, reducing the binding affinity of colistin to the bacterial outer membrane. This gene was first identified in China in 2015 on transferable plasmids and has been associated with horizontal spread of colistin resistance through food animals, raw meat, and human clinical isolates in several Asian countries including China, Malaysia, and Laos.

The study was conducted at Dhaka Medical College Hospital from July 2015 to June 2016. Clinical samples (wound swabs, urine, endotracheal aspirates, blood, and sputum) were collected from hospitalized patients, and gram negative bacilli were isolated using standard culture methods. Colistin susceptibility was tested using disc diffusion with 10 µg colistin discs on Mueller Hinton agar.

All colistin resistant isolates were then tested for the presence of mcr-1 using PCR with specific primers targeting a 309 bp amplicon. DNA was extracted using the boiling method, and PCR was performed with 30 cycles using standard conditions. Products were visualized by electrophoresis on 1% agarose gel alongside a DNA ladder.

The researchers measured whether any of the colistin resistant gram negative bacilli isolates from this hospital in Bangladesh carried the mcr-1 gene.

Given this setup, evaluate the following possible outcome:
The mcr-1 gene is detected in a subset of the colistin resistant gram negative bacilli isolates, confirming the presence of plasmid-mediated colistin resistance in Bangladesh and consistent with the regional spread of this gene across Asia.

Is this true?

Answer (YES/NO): NO